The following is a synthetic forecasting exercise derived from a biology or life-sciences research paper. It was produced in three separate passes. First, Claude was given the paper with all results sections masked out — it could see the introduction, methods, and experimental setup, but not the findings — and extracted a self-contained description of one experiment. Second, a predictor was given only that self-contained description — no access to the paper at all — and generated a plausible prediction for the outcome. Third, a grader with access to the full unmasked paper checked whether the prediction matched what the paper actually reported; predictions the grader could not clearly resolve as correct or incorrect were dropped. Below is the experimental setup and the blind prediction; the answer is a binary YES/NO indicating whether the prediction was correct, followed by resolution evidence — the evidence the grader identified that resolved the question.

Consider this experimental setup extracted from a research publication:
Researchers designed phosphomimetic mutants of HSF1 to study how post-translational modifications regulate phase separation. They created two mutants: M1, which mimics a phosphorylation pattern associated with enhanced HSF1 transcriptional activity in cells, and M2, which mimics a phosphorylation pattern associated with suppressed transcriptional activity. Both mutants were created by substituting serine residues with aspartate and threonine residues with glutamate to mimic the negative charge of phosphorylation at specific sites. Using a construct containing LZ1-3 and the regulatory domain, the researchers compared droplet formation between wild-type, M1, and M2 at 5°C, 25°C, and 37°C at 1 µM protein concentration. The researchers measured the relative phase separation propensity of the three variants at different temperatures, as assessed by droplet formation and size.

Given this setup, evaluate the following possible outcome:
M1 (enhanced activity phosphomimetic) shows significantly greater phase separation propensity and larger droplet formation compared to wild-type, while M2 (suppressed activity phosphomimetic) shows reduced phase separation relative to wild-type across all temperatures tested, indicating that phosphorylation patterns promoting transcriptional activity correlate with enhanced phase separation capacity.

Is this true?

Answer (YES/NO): YES